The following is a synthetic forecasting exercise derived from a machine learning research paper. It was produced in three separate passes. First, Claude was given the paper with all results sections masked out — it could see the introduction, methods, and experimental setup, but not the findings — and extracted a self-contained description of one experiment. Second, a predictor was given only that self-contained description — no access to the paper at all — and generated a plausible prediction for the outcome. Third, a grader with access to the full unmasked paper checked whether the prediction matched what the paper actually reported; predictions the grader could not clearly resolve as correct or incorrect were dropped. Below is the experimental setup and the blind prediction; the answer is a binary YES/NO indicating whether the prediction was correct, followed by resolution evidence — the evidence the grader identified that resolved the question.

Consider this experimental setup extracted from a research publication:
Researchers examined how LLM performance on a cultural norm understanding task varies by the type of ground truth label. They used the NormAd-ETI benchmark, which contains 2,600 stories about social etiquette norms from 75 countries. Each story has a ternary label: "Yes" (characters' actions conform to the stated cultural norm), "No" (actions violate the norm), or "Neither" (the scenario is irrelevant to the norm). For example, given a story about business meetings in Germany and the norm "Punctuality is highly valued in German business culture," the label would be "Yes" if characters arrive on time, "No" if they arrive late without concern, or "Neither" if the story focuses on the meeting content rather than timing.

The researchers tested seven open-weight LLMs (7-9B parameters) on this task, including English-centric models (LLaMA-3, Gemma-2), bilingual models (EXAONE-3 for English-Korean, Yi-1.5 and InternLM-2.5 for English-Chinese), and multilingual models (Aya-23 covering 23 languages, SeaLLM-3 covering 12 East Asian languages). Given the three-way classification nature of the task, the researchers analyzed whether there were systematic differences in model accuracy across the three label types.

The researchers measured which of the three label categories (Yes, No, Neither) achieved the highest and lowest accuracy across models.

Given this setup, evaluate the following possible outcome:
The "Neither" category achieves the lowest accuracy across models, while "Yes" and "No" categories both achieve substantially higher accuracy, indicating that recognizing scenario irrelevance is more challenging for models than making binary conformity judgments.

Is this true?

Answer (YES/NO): YES